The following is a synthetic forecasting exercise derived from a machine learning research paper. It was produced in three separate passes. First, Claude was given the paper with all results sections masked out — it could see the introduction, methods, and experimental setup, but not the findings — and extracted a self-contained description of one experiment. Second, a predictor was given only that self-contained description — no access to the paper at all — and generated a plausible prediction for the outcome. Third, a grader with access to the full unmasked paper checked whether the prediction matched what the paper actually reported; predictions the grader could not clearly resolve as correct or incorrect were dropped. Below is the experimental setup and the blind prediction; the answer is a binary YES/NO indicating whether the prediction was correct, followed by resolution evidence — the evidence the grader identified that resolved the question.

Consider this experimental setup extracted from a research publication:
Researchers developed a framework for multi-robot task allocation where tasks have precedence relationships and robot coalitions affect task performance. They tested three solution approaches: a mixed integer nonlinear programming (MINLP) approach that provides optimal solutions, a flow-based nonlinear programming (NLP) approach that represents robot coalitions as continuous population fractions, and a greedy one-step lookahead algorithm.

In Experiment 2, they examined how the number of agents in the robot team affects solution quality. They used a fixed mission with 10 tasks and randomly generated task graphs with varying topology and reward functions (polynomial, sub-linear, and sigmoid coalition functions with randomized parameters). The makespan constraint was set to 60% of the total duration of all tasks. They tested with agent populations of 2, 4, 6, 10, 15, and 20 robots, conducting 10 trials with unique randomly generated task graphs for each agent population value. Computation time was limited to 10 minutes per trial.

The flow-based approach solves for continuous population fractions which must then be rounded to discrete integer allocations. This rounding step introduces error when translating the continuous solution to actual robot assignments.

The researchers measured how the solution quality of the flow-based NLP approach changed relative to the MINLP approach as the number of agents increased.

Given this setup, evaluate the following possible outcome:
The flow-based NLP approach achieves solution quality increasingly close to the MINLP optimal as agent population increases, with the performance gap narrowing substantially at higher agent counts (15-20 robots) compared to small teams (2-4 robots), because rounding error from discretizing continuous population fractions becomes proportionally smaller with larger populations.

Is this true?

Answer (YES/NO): YES